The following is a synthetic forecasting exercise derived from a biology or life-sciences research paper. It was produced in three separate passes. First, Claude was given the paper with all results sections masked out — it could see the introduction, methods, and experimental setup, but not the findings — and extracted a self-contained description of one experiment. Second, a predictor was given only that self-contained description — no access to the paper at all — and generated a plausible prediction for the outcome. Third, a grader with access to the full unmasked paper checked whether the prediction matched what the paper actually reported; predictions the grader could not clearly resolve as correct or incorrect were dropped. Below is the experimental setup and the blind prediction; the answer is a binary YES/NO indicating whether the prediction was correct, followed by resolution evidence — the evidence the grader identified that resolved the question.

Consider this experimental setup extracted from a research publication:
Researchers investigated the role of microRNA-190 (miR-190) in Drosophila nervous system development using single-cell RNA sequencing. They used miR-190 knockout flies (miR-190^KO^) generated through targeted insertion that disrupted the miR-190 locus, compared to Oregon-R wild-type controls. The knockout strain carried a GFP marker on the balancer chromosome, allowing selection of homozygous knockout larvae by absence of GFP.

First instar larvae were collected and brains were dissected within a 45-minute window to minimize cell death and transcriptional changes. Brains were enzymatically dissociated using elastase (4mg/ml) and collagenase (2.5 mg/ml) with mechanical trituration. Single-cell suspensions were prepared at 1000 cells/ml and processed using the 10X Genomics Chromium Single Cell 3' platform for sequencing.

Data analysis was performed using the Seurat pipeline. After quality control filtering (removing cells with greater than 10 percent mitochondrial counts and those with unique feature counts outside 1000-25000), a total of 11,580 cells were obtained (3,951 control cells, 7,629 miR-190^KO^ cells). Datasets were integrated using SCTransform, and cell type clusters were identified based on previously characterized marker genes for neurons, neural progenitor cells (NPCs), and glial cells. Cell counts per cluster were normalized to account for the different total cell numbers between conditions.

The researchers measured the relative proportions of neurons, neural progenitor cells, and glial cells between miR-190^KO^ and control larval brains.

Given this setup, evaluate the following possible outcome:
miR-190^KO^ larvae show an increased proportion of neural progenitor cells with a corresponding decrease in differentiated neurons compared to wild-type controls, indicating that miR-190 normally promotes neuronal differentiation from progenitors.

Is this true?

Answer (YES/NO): YES